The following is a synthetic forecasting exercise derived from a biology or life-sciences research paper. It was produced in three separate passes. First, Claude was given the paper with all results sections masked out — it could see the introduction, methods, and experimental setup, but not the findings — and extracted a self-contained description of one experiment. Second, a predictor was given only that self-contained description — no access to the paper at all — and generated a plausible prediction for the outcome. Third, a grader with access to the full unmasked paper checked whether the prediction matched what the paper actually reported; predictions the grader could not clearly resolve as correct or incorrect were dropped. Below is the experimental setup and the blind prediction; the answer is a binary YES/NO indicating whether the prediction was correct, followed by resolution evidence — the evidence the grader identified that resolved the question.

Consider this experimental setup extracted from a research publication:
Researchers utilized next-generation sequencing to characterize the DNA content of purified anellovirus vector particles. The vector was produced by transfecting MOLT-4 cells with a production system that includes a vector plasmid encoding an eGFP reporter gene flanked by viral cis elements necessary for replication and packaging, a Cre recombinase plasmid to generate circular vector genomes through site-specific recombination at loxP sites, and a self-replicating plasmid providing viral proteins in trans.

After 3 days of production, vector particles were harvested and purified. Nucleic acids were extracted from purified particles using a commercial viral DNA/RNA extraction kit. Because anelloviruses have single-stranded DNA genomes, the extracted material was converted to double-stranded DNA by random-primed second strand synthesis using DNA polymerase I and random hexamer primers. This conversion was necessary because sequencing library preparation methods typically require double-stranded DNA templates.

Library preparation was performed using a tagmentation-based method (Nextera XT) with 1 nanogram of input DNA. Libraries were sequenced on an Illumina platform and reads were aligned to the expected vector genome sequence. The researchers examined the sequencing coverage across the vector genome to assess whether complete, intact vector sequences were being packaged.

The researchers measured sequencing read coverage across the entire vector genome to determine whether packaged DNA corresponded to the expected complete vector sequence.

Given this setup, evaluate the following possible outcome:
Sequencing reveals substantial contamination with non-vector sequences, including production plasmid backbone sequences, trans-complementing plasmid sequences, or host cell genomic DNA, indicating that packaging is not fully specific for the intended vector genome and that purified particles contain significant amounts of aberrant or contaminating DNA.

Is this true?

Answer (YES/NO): NO